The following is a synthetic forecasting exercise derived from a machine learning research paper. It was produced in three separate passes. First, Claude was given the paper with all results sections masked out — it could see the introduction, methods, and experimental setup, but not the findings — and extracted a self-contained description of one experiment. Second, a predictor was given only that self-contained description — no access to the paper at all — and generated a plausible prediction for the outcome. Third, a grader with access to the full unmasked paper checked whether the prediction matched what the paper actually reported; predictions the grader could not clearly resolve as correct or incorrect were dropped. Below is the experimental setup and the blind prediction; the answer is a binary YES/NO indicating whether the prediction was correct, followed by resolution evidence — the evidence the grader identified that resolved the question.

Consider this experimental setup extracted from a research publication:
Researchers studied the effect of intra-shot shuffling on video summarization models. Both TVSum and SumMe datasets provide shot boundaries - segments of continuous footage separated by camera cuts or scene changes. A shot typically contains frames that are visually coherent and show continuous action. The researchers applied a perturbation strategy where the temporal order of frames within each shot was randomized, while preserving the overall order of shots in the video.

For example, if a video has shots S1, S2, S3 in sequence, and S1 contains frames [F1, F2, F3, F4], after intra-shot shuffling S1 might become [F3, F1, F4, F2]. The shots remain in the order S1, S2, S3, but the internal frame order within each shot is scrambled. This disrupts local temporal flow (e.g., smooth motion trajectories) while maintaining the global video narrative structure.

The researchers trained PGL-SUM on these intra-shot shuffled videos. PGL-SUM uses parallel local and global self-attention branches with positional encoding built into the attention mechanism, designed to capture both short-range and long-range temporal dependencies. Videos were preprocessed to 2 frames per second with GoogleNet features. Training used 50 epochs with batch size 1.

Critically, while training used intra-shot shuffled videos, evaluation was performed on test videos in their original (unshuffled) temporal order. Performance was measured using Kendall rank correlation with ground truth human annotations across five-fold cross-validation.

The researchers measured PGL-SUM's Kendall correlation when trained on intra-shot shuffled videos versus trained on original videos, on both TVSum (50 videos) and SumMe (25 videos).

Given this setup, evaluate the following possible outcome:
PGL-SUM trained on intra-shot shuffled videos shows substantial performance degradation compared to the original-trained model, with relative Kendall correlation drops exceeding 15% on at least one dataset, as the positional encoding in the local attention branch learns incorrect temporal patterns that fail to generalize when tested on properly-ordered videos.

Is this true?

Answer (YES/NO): NO